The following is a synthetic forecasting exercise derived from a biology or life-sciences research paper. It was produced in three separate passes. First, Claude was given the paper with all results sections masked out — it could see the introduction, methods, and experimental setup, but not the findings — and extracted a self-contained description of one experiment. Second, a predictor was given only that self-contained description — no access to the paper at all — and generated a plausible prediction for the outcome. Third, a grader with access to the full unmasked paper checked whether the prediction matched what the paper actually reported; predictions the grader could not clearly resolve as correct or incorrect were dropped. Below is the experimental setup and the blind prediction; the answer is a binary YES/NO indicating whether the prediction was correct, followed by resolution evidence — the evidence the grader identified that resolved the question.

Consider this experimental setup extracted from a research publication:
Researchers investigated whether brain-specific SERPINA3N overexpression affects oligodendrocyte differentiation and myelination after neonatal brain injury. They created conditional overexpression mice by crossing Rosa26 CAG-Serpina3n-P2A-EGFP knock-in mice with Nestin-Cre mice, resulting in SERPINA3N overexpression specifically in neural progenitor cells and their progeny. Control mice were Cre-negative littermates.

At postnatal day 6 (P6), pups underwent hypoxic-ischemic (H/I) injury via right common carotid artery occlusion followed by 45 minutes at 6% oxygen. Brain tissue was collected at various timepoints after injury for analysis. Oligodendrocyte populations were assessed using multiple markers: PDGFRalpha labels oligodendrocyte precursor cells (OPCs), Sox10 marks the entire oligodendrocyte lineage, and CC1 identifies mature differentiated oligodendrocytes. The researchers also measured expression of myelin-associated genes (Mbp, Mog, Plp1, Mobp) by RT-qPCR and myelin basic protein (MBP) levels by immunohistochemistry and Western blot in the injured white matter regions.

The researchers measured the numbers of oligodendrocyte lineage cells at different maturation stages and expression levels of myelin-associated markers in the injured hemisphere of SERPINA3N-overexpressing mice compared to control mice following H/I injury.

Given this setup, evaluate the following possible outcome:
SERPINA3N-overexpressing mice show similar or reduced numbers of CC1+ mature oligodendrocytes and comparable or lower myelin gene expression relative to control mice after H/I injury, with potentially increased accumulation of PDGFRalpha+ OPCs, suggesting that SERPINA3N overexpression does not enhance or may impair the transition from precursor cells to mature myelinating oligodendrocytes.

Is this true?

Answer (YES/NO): YES